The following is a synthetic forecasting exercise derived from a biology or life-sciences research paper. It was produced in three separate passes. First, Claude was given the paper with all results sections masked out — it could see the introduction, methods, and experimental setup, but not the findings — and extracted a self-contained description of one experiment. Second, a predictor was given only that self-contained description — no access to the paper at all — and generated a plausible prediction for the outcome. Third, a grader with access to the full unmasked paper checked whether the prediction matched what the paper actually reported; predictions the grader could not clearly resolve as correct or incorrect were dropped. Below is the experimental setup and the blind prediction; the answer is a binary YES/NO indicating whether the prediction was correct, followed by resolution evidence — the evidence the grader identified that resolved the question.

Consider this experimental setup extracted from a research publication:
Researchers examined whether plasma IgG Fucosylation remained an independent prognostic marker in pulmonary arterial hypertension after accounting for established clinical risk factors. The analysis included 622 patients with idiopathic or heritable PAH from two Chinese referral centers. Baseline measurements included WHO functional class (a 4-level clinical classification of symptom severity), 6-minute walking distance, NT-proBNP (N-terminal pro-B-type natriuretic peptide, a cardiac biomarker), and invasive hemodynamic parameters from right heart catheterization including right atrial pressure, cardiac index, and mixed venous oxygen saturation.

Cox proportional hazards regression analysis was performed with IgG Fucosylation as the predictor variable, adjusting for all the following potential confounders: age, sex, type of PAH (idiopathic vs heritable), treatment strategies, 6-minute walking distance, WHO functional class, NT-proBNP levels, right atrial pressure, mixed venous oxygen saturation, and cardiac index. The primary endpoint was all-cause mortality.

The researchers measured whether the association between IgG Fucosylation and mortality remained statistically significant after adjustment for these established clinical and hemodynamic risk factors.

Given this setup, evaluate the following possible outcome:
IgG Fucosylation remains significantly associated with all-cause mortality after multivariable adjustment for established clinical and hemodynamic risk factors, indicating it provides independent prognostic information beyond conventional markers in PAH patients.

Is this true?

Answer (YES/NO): YES